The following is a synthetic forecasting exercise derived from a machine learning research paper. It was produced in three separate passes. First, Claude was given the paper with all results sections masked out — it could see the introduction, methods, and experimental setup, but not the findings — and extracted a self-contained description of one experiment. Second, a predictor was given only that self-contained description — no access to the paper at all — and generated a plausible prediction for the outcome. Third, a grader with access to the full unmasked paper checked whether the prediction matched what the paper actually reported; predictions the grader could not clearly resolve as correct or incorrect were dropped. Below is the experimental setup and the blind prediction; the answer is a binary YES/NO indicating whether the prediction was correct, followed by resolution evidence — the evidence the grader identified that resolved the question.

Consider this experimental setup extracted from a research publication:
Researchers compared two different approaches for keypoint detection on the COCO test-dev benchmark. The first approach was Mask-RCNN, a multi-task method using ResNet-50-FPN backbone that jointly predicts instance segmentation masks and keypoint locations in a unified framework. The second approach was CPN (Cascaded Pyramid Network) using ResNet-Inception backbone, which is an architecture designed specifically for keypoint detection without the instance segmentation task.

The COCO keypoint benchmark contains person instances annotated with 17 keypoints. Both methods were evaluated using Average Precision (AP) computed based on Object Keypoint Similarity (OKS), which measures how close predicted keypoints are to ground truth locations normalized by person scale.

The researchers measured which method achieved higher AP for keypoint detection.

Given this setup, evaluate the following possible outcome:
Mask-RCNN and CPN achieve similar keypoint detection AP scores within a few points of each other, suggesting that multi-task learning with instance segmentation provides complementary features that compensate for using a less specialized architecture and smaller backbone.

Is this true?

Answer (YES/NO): NO